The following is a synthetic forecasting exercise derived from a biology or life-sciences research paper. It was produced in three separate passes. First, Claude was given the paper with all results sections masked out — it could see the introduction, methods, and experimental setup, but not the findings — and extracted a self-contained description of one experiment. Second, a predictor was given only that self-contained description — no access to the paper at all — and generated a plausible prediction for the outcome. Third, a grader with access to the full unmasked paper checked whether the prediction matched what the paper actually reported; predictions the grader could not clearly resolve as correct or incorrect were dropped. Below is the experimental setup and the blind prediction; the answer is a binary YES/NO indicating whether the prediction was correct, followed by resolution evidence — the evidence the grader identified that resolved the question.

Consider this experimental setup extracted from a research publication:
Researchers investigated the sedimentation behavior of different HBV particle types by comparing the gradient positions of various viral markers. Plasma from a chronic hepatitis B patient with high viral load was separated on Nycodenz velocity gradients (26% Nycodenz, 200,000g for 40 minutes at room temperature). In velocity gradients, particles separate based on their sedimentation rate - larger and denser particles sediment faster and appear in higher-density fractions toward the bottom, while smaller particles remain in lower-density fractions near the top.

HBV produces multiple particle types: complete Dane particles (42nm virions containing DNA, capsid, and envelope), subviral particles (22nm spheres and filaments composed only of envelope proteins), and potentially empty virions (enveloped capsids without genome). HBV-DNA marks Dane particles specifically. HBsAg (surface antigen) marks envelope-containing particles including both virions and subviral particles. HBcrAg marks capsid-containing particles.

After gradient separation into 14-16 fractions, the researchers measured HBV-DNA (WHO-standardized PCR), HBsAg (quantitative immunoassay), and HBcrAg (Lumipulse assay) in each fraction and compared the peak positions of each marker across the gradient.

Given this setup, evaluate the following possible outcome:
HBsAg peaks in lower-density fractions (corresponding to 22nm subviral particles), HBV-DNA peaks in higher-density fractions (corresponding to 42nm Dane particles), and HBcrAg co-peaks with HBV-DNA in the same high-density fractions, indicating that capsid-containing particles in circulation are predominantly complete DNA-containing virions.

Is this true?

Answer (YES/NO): NO